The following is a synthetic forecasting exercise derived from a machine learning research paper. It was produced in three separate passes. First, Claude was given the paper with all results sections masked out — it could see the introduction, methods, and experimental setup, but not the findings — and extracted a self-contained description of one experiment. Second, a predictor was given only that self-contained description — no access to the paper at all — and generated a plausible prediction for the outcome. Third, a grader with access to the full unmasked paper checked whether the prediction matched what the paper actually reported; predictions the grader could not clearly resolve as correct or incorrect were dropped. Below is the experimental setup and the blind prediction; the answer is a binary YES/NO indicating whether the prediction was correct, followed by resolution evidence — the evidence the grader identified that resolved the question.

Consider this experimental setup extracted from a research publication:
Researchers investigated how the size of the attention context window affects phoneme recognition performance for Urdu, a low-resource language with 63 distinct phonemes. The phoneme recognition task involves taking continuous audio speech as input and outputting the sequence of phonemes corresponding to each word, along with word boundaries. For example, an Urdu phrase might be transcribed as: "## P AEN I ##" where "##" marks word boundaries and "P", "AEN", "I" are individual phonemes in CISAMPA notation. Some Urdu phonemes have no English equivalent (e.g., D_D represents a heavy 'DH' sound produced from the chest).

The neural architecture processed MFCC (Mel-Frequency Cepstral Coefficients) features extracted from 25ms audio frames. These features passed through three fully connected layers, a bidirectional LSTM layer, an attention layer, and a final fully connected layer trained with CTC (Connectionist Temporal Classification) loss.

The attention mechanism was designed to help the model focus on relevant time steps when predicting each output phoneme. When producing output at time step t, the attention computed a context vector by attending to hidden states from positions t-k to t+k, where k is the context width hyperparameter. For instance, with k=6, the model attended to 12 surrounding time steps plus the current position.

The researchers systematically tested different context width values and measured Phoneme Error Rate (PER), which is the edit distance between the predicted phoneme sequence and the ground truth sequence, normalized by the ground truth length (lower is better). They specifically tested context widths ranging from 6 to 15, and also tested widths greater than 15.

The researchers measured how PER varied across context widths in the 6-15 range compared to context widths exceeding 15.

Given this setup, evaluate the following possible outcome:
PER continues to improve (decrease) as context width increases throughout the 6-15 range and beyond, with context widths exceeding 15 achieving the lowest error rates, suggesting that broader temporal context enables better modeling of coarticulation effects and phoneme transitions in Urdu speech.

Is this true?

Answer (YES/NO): NO